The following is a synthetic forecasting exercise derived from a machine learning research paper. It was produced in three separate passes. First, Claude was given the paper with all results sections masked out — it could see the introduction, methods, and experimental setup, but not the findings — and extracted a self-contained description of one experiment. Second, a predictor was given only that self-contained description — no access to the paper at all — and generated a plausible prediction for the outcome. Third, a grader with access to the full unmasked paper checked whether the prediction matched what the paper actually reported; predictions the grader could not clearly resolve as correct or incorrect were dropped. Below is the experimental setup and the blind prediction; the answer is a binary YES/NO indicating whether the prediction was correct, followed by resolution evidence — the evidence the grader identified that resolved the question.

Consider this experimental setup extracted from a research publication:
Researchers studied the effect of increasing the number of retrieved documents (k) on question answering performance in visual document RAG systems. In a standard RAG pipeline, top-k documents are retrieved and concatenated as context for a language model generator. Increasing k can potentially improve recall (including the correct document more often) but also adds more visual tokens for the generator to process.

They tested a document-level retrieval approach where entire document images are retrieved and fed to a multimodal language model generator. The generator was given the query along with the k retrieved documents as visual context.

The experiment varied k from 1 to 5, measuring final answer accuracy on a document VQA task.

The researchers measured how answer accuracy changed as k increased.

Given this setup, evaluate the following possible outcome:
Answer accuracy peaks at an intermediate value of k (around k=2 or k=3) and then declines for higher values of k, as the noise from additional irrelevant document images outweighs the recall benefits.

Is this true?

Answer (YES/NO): NO